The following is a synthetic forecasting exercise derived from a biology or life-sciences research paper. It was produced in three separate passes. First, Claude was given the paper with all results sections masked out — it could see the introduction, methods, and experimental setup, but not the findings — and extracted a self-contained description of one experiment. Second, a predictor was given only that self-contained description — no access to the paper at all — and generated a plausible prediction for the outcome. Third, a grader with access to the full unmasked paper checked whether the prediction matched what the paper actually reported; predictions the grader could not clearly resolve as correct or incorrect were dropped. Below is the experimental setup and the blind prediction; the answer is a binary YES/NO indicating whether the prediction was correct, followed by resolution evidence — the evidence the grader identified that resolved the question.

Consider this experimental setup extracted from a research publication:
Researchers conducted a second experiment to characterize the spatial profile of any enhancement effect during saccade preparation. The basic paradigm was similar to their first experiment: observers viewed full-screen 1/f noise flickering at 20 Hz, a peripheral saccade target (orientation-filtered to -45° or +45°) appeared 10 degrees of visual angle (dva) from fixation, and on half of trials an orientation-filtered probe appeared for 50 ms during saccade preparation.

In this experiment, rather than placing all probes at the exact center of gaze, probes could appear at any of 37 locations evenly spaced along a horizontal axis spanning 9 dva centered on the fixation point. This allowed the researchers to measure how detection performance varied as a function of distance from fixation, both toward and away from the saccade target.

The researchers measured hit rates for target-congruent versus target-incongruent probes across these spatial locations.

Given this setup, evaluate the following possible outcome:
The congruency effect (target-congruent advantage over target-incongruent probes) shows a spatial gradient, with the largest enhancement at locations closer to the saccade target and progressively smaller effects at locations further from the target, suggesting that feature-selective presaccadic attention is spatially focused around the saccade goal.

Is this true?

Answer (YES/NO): NO